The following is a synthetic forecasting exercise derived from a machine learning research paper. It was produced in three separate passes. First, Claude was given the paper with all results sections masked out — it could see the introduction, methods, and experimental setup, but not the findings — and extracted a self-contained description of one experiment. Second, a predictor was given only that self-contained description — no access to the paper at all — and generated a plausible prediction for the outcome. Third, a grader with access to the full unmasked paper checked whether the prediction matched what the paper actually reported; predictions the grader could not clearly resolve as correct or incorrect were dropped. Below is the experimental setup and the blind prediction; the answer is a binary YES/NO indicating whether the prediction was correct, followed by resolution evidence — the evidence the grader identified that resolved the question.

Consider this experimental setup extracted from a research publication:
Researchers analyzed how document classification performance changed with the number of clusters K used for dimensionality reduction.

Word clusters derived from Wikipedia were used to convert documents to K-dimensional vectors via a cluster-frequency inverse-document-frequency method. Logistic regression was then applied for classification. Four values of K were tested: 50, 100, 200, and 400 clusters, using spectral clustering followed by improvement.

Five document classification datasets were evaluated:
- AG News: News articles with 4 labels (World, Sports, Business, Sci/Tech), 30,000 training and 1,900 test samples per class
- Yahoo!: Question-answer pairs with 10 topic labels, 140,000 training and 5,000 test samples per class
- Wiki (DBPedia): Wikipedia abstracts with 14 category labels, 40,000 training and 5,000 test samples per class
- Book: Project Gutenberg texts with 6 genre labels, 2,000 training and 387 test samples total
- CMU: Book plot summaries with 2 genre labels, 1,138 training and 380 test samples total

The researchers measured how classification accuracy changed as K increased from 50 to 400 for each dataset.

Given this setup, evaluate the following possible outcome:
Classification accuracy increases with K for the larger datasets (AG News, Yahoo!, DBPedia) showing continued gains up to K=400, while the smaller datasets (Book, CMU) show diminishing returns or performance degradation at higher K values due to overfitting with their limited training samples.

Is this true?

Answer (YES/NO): YES